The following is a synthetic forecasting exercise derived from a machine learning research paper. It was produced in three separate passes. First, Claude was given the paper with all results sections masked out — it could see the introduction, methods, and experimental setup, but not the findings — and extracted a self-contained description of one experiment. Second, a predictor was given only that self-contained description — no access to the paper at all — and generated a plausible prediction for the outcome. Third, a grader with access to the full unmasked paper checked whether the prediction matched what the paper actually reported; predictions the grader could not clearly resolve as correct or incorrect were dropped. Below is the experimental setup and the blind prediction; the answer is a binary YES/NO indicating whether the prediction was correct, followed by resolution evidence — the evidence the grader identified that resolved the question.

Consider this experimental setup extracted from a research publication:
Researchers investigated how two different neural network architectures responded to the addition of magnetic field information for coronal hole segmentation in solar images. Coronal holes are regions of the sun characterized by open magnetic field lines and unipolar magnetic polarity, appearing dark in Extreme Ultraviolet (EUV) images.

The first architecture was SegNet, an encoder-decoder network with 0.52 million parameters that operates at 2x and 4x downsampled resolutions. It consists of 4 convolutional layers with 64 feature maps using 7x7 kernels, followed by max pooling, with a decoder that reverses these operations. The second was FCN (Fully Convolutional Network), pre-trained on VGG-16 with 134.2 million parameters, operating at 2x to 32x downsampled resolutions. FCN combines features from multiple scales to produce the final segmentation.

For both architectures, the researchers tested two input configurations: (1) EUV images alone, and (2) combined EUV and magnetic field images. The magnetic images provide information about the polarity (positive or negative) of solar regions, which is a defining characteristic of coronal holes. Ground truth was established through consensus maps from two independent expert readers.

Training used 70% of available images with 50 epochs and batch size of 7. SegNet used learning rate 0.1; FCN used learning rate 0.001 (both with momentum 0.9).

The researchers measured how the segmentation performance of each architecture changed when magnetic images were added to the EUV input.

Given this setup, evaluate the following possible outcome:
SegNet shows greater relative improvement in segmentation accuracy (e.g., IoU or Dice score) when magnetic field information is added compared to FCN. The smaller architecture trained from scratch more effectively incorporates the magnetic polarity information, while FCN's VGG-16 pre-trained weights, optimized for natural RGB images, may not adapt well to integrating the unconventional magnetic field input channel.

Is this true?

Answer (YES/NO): NO